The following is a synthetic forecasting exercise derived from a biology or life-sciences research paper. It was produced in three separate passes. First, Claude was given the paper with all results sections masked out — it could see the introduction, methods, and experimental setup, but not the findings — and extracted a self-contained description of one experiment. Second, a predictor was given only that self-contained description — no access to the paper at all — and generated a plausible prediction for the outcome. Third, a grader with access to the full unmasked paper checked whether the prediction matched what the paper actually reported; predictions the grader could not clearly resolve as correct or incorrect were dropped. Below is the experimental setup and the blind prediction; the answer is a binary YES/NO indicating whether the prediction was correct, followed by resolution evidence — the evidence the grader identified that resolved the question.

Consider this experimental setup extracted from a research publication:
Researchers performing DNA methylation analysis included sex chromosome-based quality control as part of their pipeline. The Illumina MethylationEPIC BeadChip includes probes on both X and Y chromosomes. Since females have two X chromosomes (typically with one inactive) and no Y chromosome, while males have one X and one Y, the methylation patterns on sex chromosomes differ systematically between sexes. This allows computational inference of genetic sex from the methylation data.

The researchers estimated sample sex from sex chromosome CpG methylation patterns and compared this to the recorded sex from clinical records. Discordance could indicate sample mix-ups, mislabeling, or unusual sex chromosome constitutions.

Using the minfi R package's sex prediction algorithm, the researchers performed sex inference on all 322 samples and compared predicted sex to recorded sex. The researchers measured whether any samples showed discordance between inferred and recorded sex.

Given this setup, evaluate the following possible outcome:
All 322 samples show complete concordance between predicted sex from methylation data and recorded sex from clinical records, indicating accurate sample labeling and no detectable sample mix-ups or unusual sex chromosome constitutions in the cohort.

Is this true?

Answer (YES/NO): NO